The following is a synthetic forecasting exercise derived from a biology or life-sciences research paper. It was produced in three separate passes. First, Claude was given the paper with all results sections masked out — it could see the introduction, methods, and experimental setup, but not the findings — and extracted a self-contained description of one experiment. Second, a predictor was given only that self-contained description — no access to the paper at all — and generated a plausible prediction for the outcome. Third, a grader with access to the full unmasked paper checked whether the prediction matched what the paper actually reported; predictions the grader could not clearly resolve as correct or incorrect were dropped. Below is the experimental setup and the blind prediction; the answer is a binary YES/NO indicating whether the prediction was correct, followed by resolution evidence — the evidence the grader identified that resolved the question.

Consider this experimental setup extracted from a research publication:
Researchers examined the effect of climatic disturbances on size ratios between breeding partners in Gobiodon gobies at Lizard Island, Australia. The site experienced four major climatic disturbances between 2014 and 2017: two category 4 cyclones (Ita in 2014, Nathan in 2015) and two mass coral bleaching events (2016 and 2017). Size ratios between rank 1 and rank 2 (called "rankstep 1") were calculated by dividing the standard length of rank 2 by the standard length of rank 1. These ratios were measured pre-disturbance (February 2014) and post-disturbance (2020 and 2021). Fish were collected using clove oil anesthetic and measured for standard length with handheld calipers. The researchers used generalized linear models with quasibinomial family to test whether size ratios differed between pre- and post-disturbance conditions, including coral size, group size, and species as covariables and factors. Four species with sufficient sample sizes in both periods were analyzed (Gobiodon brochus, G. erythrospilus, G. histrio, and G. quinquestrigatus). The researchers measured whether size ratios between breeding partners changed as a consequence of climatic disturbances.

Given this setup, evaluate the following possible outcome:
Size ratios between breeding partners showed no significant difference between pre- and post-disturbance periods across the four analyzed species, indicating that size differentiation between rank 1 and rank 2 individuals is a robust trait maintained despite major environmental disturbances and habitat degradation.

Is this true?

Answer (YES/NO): YES